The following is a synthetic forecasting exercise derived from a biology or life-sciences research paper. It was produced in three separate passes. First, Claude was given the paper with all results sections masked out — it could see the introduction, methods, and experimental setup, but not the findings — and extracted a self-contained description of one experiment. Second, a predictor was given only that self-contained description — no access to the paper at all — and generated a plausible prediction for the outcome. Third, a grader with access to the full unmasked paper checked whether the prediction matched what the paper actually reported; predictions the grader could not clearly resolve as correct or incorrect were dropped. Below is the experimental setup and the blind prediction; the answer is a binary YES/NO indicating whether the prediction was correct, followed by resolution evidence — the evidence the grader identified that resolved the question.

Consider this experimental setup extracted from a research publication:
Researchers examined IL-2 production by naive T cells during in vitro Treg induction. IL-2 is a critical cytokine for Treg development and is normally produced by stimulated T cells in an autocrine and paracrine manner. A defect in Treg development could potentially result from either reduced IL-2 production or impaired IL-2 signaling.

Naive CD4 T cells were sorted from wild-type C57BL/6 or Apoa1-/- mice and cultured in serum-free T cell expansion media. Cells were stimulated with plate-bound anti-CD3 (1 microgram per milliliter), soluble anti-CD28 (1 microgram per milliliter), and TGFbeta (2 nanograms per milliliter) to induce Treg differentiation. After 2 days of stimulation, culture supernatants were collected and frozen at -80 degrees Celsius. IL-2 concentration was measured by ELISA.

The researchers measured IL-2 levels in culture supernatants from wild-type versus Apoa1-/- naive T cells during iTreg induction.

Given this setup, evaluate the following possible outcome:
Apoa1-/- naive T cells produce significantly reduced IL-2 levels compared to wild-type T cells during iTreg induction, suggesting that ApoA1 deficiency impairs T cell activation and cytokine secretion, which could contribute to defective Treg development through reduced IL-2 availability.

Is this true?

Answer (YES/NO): YES